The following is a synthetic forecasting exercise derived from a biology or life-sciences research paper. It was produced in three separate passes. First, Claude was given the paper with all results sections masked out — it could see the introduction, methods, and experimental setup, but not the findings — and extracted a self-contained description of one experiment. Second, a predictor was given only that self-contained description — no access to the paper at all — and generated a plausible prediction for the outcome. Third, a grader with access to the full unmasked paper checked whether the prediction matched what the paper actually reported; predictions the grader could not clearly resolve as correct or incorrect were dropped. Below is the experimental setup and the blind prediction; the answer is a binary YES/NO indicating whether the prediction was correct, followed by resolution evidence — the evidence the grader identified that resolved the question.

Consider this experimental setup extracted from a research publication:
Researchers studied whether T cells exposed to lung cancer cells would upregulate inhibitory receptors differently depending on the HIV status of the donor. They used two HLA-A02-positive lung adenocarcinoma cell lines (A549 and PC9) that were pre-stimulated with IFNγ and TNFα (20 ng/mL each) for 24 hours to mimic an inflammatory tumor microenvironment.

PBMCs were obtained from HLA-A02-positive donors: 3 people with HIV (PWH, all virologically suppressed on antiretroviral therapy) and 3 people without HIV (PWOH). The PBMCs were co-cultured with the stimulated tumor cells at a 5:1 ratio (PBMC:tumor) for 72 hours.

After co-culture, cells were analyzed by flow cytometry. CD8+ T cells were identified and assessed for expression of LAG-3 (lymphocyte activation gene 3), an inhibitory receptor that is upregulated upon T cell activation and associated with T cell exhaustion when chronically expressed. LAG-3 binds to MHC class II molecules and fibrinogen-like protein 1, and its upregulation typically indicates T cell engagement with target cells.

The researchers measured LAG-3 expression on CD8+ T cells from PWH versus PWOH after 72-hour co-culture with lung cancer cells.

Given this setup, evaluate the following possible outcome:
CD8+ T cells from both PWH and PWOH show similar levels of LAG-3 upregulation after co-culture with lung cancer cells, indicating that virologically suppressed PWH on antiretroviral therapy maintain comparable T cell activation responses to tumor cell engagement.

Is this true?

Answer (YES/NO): NO